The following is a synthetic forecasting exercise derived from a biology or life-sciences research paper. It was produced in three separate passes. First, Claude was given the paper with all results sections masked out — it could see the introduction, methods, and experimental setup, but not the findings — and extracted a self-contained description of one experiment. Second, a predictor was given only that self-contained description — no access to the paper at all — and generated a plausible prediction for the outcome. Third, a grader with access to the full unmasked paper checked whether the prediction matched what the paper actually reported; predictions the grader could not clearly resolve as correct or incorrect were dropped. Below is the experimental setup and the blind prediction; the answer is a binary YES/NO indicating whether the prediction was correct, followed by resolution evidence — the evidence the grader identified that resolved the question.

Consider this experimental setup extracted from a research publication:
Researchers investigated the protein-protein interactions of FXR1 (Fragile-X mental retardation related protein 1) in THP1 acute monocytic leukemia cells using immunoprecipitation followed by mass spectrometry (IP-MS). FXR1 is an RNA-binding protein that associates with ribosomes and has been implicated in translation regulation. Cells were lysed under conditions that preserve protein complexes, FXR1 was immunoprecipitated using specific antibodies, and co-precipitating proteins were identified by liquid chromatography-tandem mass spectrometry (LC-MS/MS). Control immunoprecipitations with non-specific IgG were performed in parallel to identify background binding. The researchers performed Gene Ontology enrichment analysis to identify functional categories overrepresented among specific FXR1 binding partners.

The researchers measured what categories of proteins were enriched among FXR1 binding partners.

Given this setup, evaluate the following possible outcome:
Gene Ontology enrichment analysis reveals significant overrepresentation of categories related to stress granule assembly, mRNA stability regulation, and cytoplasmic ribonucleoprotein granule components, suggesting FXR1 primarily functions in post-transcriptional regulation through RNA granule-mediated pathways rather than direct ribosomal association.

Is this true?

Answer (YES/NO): NO